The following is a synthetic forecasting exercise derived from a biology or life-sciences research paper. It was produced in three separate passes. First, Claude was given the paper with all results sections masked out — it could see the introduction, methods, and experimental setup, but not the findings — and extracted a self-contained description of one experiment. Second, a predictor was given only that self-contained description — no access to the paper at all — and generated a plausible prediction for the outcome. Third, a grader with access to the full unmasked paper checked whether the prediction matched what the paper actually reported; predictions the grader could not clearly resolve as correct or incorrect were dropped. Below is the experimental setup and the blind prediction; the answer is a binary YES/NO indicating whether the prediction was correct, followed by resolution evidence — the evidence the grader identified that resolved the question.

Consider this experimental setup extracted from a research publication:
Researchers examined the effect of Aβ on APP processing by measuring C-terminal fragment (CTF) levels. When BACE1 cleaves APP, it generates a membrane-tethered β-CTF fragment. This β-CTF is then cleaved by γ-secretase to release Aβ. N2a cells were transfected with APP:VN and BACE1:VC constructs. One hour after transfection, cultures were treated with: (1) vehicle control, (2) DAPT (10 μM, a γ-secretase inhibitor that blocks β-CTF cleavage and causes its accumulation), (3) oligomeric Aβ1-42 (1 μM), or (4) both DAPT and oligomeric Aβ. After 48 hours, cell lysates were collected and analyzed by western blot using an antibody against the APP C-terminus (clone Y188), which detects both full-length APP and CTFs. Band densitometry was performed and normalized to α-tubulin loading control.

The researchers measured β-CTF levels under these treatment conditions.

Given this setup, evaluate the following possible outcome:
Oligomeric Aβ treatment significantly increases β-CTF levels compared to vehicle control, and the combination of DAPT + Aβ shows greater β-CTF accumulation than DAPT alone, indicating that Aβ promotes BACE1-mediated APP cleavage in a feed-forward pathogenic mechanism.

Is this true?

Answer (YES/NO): YES